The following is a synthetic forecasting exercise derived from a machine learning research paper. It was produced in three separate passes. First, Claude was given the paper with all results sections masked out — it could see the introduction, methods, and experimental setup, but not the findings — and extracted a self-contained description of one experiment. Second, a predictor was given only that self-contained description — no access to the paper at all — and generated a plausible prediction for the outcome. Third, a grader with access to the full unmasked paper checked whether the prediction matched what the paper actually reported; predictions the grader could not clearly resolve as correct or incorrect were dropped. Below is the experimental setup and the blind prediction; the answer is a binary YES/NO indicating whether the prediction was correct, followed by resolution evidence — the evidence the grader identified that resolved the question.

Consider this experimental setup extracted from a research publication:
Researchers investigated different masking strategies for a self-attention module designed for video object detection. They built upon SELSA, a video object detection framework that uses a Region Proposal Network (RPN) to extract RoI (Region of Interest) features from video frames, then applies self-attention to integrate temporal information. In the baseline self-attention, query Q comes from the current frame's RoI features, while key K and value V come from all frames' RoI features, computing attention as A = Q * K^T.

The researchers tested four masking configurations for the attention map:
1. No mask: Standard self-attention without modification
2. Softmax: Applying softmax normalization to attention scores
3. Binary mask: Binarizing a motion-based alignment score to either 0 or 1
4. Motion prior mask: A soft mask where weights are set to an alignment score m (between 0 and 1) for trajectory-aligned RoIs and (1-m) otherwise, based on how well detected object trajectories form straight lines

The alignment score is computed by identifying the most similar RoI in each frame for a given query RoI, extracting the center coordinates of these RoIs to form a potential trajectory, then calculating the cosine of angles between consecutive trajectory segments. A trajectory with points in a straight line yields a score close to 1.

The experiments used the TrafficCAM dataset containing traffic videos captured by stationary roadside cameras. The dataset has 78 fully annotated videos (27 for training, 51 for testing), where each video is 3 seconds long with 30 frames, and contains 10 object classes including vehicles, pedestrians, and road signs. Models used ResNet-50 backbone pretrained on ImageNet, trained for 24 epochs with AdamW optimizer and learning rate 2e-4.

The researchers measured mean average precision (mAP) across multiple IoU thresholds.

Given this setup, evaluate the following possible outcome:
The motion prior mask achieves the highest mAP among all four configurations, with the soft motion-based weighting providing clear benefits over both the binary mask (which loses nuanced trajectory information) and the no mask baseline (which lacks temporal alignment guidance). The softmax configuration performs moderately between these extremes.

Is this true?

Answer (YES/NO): NO